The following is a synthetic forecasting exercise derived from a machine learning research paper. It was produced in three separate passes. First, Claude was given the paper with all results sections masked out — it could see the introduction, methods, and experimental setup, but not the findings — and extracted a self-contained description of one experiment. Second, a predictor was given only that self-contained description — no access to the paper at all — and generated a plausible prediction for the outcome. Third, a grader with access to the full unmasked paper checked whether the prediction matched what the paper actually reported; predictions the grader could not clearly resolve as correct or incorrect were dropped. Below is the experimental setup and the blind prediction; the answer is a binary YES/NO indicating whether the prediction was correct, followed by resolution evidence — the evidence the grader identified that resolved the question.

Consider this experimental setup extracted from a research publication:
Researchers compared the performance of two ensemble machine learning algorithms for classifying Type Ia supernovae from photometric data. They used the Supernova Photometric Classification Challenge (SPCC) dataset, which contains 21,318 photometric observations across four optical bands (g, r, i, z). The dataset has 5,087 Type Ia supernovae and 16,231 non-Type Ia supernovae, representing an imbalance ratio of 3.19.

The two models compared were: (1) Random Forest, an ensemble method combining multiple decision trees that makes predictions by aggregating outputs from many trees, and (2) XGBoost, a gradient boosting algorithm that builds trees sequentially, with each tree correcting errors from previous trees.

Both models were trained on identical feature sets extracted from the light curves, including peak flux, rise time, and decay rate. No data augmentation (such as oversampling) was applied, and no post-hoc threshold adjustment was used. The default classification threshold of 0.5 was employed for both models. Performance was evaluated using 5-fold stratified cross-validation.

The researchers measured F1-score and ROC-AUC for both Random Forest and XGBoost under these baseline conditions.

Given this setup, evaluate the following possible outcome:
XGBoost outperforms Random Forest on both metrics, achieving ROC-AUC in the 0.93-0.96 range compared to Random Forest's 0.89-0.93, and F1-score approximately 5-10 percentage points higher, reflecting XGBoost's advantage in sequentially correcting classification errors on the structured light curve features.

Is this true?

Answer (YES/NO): NO